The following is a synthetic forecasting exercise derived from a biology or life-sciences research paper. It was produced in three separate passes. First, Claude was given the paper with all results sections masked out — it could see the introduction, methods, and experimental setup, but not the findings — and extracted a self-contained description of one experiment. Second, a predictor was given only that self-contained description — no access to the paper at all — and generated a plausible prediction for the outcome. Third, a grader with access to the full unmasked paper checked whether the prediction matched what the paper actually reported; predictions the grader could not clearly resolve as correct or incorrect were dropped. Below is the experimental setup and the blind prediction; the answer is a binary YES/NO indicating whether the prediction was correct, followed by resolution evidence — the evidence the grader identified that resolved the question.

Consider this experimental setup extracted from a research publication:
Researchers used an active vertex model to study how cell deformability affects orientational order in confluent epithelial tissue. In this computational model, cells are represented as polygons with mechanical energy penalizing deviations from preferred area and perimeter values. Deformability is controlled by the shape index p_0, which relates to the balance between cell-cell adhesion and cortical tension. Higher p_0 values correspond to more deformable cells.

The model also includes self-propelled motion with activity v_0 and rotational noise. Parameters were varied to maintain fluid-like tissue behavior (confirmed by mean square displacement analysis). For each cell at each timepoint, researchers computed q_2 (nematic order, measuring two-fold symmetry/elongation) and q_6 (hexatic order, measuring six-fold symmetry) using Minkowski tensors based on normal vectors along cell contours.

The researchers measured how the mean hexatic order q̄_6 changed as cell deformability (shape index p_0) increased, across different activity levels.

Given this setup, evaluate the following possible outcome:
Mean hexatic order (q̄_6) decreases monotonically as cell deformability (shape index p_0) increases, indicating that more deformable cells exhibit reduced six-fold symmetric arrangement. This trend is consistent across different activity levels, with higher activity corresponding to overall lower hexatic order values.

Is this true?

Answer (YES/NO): YES